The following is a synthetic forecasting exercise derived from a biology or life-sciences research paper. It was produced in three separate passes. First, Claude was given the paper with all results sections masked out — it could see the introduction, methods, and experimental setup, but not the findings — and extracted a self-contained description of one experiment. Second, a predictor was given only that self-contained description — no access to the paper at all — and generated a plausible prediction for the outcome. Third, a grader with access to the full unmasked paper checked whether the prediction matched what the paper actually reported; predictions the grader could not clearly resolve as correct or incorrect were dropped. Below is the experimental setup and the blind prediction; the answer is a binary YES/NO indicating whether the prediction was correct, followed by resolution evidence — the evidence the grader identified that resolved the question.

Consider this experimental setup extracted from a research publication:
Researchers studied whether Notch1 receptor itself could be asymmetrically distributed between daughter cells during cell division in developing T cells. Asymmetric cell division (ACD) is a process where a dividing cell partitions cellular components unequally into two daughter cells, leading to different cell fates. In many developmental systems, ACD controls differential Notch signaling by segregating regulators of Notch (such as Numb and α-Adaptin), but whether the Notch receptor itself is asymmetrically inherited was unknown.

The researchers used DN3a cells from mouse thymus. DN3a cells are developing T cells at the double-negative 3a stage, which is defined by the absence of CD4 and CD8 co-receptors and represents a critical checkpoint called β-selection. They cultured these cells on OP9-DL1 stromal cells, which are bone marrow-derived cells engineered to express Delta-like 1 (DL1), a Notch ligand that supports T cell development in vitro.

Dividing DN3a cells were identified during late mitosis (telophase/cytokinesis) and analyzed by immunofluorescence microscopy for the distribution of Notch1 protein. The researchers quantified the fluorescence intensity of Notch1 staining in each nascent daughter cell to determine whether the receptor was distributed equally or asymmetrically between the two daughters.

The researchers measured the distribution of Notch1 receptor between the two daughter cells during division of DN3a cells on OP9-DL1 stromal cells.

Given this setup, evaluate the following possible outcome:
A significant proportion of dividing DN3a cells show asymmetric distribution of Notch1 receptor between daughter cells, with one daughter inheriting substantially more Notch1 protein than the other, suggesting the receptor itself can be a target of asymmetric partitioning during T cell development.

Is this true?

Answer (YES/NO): YES